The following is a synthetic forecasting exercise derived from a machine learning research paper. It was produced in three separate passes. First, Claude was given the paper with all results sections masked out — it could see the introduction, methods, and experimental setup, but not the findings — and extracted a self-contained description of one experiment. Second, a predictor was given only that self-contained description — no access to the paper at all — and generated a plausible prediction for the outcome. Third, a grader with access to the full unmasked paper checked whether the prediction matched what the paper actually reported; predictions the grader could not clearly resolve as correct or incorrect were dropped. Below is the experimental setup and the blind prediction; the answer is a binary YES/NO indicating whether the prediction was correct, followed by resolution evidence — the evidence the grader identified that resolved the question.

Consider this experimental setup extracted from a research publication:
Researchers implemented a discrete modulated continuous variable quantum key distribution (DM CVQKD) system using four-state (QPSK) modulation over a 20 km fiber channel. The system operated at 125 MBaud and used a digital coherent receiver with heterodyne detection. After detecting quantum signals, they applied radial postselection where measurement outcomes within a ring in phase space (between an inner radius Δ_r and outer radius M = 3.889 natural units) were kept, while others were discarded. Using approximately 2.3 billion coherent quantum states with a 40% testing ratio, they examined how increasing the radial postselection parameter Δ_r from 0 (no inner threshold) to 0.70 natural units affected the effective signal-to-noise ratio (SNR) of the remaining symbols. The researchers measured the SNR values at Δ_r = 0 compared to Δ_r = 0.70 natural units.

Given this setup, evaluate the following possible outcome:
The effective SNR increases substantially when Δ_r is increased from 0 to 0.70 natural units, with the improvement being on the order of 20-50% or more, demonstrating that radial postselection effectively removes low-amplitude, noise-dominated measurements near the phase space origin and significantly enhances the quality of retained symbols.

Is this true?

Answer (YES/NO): YES